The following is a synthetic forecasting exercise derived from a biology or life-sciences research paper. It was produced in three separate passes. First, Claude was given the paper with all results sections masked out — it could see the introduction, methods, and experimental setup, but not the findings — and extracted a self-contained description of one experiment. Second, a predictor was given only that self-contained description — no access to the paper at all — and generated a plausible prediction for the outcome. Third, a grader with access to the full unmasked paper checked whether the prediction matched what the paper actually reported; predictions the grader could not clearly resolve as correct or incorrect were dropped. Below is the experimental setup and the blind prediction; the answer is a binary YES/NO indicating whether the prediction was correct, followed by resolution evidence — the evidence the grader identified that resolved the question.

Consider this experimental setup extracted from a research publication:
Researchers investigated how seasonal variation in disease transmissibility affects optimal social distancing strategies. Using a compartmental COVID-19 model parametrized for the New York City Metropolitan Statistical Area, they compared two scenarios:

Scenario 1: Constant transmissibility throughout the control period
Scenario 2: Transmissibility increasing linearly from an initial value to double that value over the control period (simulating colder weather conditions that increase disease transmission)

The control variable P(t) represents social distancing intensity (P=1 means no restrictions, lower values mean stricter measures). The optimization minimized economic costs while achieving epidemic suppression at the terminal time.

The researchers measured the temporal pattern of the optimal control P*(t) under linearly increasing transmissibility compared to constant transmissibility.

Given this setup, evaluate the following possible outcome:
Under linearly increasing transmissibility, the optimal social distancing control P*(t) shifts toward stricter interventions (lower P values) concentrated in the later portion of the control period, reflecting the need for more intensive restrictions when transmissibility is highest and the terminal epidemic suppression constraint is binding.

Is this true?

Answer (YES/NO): NO